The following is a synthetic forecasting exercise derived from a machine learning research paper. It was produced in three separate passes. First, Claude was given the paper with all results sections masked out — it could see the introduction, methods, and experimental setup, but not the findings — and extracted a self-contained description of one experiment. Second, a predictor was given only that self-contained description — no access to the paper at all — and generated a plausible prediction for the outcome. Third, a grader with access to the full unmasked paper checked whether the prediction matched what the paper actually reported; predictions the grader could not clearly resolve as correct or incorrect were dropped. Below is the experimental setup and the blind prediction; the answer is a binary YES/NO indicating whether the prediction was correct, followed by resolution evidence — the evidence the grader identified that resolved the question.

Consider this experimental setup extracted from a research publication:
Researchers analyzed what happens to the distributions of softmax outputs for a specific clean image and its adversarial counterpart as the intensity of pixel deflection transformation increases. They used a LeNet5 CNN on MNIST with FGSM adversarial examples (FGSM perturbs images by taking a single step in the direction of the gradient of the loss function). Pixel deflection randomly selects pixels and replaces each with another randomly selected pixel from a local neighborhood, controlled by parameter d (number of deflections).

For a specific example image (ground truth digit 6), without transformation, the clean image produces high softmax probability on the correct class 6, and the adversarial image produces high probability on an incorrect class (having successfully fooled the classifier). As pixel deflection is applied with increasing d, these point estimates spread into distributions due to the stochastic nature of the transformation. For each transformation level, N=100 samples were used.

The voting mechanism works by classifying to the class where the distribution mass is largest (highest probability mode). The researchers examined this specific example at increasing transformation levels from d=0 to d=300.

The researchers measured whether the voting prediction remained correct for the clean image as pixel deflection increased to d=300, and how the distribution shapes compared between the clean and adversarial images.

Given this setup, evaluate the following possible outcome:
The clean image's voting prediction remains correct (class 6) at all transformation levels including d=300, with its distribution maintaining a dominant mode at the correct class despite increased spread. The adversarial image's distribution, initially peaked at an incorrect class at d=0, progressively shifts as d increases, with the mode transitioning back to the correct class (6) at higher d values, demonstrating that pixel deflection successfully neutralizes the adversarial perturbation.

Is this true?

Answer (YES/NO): NO